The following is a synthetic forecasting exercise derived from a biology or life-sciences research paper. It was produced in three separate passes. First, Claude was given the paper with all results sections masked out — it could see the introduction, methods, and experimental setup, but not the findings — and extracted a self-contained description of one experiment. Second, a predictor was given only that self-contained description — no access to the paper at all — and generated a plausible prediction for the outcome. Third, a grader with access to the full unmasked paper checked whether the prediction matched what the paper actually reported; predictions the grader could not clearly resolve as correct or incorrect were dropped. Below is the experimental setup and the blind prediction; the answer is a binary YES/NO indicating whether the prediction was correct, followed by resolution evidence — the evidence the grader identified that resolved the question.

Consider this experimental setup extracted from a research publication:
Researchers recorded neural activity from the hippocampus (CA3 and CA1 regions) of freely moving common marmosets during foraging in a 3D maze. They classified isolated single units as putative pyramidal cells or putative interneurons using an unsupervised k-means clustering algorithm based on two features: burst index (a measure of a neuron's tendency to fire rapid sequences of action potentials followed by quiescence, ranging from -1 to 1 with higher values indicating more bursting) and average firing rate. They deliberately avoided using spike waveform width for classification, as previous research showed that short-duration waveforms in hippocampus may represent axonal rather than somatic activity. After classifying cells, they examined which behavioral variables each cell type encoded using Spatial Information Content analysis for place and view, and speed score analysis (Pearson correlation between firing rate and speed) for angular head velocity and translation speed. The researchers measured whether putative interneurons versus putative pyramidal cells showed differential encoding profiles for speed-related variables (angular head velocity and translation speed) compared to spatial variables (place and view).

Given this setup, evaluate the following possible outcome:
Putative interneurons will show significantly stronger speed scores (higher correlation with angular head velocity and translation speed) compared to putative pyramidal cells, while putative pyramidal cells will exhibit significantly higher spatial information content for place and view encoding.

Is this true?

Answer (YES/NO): YES